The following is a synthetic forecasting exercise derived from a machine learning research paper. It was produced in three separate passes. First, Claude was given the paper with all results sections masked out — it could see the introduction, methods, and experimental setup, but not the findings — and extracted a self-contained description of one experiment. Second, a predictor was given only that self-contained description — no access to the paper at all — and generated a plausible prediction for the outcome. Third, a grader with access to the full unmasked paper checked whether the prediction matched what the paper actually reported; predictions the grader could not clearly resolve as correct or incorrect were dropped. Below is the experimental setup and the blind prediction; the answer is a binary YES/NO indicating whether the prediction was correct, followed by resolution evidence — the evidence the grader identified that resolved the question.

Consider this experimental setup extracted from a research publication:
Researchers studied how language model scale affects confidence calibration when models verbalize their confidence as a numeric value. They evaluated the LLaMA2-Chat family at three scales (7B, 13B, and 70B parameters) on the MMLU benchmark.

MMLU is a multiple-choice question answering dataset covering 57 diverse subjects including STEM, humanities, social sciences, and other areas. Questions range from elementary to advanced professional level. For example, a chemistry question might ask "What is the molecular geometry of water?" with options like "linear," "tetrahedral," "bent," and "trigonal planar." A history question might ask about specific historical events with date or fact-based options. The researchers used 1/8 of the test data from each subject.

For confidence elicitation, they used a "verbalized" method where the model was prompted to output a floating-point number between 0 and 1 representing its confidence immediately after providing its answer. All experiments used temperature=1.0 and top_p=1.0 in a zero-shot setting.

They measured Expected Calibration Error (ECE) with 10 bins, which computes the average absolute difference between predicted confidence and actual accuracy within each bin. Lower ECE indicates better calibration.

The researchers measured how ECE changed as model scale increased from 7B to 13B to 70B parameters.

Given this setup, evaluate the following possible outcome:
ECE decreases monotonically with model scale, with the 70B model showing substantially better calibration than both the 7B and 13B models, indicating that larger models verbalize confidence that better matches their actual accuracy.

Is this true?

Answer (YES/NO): YES